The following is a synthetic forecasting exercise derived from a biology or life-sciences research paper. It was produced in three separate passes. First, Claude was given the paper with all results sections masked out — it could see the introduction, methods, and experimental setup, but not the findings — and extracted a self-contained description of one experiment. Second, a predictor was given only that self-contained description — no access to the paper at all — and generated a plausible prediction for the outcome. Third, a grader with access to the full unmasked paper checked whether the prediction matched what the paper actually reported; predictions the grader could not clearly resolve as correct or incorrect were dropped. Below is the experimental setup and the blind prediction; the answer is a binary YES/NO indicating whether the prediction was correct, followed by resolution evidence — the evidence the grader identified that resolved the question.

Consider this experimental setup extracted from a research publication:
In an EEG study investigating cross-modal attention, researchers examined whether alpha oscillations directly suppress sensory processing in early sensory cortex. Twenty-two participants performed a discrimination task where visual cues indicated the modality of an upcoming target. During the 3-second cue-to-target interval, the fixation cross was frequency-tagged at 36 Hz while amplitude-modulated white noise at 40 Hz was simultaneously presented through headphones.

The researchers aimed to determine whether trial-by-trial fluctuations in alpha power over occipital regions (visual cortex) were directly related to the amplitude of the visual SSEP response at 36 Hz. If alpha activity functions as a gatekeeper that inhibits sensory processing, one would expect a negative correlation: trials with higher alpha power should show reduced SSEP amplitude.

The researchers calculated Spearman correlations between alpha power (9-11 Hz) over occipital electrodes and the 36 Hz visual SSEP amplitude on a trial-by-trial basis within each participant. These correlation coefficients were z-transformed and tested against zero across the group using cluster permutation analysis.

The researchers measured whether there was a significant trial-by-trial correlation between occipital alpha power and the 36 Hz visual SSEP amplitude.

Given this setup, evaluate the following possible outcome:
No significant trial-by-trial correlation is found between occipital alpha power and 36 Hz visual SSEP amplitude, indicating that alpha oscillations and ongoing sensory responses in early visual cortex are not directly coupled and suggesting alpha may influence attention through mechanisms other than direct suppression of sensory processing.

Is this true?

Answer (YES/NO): NO